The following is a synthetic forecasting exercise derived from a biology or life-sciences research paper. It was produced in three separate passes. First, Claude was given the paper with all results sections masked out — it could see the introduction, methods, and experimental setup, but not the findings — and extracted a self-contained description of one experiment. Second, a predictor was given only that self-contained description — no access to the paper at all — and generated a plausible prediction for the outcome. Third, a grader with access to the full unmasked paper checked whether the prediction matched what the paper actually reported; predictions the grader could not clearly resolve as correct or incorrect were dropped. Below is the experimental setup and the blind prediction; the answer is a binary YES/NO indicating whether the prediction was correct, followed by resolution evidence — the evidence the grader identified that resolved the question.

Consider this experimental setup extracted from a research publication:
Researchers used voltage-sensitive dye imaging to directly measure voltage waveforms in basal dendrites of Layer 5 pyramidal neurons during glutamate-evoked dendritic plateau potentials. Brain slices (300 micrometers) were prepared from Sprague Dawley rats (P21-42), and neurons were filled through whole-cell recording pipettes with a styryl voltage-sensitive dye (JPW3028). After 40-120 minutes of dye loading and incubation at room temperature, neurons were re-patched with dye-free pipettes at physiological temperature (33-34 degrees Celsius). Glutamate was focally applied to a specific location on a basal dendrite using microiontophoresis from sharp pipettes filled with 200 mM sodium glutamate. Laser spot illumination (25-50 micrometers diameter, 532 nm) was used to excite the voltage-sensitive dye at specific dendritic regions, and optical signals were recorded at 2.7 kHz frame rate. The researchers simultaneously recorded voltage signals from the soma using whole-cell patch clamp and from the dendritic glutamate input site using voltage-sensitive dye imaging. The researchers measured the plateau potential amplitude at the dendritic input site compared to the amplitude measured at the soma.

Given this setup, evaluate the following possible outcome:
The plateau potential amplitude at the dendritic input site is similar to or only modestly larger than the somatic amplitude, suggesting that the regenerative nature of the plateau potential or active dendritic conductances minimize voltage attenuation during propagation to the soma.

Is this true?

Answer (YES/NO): NO